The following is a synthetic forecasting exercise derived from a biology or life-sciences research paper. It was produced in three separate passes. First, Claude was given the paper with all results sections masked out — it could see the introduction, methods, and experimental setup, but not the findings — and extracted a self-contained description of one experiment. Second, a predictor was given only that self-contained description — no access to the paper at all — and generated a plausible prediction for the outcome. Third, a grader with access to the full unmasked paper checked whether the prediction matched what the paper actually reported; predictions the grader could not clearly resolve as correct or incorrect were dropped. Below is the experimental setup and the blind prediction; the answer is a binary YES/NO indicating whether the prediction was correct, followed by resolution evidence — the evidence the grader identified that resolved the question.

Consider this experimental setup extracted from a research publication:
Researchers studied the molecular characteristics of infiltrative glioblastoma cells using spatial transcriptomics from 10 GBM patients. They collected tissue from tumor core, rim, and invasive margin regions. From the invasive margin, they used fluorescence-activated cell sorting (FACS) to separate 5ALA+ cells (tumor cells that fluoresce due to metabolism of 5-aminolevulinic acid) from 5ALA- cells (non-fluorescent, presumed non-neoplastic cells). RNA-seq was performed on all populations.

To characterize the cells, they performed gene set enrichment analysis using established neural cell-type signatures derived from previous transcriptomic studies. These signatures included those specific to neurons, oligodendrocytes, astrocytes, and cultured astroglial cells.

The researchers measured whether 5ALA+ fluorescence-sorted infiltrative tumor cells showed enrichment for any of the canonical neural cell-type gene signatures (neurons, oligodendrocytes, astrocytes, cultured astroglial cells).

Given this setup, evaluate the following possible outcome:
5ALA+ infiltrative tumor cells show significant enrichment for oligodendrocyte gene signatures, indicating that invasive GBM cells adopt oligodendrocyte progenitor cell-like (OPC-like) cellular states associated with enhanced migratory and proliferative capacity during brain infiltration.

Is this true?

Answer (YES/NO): NO